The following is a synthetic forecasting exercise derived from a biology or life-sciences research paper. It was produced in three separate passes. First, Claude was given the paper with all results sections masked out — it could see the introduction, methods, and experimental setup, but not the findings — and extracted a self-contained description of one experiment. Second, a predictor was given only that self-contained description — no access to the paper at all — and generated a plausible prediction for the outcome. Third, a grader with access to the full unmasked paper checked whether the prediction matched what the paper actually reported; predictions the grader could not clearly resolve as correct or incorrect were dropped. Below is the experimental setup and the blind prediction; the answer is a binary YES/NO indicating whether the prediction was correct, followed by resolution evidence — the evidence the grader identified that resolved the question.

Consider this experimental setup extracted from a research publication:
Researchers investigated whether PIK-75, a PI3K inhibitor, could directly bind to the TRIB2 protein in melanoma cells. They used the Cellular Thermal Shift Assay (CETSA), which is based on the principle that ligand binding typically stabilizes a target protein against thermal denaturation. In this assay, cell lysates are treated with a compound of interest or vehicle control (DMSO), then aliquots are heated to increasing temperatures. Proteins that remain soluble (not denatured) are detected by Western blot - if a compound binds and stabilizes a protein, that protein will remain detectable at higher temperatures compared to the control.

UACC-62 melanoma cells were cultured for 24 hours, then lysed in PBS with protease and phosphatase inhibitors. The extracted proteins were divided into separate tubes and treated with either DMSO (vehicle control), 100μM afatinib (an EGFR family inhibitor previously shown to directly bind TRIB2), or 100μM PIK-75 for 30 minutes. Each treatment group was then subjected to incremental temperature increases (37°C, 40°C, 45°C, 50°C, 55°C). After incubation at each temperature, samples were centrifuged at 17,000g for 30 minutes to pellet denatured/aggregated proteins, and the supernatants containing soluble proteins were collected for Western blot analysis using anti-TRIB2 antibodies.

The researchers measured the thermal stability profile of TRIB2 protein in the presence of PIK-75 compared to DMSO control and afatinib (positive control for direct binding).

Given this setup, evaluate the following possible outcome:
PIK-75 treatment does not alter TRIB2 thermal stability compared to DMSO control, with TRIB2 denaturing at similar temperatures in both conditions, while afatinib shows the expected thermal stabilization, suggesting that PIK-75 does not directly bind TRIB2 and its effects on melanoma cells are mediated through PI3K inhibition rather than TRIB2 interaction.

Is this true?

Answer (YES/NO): NO